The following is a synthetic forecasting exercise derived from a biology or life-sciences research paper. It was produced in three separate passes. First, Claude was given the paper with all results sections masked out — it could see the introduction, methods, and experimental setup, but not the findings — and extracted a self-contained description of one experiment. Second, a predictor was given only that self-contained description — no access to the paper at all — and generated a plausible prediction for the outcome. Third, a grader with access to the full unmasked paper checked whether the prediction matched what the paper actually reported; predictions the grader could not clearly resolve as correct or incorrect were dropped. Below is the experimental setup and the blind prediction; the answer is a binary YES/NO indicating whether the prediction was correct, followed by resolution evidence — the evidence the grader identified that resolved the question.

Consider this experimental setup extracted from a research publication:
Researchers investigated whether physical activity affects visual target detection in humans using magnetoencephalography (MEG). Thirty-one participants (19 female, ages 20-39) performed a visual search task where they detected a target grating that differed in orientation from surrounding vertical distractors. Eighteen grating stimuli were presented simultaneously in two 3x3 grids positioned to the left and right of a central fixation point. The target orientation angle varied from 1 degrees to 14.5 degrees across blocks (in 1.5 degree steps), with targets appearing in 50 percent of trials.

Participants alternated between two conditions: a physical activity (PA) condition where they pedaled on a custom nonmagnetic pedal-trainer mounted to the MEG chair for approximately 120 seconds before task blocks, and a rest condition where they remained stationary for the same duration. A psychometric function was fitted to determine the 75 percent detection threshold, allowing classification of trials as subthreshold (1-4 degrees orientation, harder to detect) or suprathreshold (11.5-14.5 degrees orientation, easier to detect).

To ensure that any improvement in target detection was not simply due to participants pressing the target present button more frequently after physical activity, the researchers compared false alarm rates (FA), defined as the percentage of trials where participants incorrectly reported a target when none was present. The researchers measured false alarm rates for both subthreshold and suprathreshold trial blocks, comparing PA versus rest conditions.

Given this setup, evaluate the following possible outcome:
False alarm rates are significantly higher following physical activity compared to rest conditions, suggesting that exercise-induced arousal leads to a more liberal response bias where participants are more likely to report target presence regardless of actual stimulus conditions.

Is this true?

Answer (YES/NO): NO